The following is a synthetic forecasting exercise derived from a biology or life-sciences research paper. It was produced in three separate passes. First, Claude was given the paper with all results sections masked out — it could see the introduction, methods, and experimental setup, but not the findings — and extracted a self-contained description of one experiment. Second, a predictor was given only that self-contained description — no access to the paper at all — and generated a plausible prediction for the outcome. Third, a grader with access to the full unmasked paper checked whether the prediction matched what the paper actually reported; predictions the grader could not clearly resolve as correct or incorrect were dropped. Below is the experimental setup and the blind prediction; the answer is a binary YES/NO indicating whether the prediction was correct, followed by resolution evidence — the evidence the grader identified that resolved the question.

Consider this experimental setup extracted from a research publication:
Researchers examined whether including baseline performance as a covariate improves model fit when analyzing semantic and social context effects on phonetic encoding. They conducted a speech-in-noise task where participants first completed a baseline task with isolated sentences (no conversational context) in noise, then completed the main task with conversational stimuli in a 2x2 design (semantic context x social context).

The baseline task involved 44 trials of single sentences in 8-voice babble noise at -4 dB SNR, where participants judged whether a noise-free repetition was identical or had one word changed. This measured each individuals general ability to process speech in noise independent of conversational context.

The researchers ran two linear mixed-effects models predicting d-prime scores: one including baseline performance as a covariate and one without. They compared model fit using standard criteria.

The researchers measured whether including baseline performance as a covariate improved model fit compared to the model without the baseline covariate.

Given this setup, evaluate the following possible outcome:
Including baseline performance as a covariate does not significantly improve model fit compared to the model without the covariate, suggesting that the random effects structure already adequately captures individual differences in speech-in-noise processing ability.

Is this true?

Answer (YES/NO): NO